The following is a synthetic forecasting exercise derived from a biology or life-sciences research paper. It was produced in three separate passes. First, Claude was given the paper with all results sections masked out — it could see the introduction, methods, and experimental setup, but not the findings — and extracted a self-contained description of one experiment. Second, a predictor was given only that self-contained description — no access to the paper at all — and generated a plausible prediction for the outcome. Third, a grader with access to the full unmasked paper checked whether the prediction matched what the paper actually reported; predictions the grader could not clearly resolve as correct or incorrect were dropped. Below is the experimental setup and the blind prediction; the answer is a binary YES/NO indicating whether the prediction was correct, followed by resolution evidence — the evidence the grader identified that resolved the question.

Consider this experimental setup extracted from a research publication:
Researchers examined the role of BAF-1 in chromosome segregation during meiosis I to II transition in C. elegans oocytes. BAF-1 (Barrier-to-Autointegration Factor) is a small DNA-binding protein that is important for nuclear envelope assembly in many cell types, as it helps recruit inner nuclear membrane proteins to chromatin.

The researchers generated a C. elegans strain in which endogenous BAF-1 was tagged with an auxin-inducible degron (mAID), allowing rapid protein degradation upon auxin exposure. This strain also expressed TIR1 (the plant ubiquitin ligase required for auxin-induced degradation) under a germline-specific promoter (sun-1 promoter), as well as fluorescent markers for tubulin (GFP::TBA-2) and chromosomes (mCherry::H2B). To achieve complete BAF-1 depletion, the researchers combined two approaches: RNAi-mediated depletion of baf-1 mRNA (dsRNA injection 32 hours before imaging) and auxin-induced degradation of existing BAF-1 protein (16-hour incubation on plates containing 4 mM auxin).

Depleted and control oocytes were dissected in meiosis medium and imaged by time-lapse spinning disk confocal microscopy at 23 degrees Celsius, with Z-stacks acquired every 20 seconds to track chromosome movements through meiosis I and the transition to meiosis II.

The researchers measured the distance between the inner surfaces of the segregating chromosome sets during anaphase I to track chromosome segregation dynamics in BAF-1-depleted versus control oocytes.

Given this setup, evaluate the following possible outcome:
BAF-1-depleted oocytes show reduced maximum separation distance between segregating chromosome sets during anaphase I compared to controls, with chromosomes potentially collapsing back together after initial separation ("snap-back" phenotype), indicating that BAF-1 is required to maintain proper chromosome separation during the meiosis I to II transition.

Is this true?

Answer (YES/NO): NO